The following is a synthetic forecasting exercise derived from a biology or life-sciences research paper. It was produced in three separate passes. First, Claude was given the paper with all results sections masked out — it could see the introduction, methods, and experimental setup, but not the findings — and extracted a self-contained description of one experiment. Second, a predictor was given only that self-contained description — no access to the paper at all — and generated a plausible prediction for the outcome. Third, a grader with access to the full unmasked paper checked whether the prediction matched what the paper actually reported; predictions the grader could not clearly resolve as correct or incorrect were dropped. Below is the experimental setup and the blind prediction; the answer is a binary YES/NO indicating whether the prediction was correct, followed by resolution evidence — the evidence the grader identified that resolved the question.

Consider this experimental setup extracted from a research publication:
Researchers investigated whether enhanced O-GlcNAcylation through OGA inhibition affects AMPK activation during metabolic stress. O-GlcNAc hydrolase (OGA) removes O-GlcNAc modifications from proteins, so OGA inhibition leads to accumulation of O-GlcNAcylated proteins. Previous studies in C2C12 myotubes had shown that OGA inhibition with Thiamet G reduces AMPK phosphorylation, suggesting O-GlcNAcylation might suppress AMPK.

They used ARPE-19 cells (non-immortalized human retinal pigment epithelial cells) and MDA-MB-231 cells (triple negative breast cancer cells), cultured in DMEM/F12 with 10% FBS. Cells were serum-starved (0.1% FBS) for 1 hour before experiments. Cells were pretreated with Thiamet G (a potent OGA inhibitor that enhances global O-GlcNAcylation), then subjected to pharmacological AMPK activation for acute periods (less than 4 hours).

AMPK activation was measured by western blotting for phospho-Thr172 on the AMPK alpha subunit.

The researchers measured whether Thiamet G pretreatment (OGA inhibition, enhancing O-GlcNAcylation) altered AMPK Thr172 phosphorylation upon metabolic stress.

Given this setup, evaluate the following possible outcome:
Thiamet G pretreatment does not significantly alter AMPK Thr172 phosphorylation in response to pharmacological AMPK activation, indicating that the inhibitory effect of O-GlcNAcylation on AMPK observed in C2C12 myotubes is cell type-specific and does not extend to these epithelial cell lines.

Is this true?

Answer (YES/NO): YES